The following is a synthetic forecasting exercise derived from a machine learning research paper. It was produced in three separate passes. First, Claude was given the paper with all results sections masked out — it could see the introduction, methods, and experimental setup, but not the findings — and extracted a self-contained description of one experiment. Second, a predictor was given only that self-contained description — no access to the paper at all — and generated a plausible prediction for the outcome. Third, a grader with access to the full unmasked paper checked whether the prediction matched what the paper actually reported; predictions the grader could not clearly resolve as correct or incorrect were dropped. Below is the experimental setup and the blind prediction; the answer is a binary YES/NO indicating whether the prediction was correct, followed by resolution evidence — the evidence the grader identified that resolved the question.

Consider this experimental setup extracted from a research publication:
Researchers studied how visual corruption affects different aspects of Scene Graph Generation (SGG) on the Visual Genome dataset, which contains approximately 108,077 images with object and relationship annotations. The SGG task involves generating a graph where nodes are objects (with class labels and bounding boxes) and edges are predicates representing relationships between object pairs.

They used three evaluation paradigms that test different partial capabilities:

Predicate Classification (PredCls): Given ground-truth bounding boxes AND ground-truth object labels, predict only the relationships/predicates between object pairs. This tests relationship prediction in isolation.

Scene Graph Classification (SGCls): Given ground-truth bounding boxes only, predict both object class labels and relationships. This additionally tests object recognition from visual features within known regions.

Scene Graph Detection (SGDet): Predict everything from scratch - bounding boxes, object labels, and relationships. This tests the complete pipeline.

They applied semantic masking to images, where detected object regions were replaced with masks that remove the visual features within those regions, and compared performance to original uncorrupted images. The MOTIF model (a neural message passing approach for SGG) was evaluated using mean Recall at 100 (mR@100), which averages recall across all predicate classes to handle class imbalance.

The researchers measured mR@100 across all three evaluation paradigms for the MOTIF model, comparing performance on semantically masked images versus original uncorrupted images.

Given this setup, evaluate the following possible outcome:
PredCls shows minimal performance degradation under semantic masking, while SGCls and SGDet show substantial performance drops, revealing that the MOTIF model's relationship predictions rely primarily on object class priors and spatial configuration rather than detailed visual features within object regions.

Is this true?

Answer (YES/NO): YES